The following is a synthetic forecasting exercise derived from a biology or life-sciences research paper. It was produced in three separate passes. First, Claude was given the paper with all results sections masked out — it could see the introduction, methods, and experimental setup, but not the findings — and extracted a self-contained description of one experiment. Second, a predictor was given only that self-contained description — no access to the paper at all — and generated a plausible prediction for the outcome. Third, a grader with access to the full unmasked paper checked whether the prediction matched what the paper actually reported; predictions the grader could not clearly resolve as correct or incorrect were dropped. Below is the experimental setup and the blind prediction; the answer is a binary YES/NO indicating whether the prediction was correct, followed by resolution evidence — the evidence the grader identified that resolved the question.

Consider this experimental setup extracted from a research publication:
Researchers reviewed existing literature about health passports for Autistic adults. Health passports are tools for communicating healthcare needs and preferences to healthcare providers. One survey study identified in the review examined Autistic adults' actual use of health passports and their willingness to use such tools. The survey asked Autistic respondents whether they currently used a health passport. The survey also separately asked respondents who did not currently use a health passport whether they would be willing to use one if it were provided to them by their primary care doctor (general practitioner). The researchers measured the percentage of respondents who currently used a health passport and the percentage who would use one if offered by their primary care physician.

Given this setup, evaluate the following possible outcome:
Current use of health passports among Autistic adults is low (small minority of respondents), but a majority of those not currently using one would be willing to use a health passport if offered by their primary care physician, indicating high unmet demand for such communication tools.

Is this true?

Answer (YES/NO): NO